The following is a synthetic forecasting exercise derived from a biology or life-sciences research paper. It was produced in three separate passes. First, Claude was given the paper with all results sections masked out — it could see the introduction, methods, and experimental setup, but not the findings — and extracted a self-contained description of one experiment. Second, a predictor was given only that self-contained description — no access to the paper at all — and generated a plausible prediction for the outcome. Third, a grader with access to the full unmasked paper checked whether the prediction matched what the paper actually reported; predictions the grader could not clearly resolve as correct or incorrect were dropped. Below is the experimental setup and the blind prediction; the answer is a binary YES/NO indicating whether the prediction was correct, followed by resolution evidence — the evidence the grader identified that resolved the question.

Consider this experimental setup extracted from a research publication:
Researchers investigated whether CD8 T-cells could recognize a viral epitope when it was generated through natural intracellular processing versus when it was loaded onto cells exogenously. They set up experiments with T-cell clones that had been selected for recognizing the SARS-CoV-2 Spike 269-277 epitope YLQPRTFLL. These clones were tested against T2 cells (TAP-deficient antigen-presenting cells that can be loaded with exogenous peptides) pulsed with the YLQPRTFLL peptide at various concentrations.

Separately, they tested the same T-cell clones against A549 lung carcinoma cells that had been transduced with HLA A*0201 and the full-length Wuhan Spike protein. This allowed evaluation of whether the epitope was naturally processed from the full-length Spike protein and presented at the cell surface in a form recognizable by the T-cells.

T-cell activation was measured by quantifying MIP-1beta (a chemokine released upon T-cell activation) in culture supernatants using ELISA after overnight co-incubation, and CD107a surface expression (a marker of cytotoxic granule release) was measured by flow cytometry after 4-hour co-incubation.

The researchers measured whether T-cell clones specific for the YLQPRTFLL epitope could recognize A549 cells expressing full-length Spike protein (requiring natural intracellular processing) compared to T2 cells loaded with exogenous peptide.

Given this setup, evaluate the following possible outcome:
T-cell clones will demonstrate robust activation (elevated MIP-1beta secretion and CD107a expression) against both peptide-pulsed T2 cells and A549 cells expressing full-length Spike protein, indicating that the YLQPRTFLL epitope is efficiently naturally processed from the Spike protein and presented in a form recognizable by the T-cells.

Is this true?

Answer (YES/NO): YES